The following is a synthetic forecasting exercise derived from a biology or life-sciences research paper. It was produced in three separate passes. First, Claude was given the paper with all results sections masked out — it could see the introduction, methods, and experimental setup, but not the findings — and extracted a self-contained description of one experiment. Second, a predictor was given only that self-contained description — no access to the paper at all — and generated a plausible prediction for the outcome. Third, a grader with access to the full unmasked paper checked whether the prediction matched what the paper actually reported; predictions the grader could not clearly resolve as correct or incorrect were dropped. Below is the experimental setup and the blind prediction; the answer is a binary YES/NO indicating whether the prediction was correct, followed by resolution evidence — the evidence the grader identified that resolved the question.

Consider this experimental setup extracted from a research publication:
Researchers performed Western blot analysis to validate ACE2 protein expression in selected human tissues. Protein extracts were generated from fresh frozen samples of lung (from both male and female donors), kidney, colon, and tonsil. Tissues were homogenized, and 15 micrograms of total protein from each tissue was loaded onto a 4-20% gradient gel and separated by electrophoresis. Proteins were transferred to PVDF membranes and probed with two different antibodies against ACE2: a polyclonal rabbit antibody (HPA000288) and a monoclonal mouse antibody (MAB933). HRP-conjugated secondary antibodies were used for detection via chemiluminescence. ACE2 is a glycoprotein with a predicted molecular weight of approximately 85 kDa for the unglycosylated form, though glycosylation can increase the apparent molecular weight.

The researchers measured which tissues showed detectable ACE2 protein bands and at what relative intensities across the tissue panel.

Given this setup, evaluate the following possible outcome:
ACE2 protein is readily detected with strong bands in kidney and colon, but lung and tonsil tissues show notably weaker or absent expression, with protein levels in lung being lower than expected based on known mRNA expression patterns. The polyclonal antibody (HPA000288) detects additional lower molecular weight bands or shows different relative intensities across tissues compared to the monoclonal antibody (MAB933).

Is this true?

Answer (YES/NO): NO